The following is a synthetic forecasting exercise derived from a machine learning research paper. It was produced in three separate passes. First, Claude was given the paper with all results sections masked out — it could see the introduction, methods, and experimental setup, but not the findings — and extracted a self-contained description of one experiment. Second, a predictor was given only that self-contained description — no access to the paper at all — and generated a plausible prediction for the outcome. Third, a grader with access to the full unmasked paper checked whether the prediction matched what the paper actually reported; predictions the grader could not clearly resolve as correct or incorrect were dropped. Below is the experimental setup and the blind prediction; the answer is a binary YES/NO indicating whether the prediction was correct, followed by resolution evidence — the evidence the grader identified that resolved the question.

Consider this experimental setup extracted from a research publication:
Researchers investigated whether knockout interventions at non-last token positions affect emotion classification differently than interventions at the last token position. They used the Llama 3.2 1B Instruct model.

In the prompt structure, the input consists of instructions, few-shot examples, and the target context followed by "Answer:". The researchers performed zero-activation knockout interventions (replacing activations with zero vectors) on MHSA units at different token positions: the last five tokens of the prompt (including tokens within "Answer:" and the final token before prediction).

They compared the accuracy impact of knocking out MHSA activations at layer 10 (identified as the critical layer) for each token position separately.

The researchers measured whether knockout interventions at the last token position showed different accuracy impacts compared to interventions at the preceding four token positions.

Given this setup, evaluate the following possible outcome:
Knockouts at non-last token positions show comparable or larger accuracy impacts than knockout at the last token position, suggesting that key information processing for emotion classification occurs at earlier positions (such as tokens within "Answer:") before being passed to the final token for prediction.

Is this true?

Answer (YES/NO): NO